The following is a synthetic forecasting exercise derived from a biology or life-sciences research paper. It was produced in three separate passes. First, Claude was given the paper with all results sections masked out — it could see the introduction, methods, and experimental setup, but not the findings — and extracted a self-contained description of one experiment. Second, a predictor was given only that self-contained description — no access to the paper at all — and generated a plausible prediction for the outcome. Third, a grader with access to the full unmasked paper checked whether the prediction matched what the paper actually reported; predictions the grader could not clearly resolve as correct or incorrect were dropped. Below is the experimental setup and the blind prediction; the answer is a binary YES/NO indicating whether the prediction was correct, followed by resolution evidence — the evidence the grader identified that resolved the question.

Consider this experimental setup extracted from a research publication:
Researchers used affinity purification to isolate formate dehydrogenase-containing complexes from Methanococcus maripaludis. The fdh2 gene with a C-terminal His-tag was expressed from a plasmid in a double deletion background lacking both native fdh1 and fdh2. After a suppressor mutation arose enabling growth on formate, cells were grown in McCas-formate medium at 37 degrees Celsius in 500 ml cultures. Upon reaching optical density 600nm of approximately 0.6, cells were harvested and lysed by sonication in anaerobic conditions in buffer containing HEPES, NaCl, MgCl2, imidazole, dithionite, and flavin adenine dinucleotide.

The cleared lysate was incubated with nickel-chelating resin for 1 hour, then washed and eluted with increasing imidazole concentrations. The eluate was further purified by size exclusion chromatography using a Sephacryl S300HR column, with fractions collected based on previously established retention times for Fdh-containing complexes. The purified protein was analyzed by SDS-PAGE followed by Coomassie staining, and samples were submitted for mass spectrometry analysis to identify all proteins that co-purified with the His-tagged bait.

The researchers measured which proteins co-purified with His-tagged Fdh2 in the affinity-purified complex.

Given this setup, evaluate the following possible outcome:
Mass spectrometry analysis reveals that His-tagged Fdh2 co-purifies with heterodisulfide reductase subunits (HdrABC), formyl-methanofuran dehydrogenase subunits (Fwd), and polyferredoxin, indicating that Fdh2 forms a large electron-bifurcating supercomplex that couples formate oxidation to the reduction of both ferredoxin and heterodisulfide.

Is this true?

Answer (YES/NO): NO